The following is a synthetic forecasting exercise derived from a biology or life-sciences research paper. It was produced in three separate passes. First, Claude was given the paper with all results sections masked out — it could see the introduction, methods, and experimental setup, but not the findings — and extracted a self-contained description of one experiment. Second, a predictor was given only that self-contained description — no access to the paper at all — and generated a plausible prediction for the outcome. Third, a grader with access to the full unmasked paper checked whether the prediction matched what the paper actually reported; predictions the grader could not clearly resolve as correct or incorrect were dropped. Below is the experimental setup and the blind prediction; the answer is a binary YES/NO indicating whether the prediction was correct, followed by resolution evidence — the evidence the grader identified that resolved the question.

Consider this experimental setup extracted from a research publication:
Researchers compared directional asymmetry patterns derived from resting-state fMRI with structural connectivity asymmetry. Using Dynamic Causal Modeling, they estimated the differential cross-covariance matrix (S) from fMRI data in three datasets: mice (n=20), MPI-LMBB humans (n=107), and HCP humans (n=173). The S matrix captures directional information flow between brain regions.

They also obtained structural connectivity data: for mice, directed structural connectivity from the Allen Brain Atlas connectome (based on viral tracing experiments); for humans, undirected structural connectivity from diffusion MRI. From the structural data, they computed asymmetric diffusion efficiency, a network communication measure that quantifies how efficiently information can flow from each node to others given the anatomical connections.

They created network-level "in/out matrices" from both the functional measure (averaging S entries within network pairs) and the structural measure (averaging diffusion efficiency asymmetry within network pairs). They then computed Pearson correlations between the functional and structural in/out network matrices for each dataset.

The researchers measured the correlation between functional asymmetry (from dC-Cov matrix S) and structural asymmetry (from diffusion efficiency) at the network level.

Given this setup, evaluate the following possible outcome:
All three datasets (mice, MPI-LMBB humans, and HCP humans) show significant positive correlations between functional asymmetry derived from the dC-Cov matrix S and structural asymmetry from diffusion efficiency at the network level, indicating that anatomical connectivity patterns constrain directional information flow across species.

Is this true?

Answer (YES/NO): YES